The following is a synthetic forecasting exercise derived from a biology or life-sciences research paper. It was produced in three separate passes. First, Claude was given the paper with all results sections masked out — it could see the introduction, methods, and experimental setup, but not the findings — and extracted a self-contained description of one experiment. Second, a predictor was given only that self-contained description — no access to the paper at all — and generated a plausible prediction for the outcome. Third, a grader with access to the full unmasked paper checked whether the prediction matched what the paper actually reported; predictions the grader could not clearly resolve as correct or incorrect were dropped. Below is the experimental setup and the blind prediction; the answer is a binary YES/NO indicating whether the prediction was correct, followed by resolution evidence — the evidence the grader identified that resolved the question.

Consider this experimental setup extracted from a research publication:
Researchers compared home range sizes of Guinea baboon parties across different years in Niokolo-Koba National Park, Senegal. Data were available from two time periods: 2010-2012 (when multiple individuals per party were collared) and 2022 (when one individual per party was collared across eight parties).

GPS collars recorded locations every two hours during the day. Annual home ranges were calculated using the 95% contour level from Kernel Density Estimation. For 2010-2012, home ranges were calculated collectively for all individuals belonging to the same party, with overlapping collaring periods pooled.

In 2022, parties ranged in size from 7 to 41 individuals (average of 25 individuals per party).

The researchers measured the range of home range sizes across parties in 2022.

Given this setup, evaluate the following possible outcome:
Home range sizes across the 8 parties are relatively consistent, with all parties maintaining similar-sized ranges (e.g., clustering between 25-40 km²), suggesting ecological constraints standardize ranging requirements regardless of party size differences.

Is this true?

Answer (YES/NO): NO